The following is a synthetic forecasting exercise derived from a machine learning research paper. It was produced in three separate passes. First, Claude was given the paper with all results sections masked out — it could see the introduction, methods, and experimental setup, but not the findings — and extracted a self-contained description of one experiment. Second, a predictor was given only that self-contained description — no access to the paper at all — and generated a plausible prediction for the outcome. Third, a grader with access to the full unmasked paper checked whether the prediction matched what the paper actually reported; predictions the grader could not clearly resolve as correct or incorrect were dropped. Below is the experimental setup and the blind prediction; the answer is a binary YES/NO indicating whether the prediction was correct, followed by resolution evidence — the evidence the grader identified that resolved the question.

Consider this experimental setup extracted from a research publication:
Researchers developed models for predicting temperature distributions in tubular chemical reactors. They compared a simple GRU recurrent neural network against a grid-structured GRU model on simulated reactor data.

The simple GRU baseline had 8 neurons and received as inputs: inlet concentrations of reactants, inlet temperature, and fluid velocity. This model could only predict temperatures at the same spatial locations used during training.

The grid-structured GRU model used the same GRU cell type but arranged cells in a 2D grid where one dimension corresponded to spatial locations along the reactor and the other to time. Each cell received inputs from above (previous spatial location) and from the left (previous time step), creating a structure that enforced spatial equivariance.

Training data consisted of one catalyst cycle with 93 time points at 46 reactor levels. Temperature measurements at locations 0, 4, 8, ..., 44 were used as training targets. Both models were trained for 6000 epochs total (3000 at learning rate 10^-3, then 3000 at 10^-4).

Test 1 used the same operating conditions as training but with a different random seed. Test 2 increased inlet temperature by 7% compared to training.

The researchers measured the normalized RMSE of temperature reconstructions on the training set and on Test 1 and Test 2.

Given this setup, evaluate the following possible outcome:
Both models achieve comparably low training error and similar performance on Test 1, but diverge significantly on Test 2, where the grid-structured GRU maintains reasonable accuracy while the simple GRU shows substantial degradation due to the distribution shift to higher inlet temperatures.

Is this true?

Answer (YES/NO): NO